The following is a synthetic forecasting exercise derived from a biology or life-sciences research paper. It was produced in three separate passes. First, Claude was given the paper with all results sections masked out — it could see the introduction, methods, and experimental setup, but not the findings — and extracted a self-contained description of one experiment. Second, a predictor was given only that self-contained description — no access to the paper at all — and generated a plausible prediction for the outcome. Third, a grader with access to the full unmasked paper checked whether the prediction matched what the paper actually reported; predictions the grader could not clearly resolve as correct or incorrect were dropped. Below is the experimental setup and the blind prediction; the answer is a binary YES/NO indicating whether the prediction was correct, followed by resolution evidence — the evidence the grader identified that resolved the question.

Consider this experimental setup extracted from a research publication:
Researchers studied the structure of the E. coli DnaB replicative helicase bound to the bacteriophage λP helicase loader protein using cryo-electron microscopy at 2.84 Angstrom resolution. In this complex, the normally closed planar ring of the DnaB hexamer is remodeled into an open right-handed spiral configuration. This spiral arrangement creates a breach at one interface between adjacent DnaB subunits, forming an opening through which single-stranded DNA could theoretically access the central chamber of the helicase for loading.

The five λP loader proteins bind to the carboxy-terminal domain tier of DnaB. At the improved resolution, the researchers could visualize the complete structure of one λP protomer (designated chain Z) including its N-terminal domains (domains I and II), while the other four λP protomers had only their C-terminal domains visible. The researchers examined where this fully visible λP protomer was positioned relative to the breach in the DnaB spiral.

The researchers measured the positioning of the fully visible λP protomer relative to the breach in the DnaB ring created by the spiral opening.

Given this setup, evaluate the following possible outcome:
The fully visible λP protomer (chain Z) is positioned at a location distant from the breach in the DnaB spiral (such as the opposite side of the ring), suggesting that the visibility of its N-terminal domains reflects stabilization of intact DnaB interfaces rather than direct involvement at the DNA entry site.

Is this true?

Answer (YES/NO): NO